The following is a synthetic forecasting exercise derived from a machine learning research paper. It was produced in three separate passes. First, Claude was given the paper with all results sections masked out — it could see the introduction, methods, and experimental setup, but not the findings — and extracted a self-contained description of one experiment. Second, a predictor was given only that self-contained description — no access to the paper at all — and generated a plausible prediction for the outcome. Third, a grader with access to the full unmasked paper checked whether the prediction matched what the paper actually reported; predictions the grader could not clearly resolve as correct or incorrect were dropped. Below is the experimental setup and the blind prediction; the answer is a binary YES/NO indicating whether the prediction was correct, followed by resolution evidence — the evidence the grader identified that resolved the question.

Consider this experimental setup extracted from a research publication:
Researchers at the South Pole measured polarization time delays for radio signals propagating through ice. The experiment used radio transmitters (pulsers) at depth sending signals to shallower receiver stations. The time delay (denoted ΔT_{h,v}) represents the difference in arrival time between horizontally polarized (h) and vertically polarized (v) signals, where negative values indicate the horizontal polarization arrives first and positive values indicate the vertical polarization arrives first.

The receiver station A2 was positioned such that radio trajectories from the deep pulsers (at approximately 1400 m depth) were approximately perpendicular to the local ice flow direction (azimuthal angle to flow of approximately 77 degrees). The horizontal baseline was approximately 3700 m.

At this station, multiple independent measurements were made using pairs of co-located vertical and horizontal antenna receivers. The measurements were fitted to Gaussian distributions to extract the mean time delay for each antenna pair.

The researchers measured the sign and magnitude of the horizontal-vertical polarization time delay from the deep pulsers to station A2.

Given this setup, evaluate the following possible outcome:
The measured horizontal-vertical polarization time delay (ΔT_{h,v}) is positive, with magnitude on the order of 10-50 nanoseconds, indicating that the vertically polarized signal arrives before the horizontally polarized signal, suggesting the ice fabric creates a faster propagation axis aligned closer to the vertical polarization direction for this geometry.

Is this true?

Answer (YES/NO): NO